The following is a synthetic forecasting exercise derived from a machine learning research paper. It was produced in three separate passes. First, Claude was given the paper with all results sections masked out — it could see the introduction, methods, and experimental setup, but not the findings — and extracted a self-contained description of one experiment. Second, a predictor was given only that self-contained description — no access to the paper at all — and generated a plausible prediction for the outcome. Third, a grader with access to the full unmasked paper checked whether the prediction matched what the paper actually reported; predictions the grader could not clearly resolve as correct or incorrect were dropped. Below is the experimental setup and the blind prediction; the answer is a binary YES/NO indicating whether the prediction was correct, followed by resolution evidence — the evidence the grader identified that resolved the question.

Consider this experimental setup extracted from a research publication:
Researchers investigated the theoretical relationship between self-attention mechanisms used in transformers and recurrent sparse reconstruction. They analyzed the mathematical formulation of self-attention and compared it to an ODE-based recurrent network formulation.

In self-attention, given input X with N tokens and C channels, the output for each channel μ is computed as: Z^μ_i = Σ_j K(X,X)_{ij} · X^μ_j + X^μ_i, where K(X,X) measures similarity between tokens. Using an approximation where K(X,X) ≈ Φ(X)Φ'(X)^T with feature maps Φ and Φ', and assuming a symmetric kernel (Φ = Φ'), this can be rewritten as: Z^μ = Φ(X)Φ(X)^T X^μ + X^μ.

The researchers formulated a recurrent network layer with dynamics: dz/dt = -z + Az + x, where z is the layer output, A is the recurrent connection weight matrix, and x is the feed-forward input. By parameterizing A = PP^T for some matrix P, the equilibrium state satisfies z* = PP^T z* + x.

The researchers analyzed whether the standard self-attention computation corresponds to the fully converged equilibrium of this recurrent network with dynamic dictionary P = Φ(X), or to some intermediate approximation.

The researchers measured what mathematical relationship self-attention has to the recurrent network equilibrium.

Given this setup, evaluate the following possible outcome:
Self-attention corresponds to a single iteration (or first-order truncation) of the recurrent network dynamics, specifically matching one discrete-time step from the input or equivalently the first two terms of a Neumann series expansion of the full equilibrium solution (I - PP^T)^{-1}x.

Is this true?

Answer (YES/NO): YES